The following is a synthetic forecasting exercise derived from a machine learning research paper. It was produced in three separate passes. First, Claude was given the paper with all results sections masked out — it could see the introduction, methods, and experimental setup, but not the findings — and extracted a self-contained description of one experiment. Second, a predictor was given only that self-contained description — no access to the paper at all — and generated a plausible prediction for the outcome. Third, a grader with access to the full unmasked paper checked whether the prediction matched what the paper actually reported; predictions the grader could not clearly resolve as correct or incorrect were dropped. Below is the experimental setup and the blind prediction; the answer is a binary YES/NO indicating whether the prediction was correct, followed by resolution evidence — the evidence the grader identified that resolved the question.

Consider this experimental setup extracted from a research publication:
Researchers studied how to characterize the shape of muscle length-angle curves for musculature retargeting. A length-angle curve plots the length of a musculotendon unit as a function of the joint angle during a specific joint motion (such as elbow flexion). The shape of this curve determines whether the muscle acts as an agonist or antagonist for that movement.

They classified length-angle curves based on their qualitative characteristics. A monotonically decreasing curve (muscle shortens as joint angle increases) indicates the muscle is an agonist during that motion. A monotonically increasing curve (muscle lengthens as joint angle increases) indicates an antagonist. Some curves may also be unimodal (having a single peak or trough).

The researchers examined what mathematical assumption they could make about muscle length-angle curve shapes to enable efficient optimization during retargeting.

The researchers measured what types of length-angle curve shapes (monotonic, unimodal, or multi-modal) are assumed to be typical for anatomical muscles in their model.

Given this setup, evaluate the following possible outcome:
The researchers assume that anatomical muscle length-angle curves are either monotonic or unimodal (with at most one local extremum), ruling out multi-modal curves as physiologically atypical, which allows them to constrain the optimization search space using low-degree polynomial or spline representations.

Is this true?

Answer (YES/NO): NO